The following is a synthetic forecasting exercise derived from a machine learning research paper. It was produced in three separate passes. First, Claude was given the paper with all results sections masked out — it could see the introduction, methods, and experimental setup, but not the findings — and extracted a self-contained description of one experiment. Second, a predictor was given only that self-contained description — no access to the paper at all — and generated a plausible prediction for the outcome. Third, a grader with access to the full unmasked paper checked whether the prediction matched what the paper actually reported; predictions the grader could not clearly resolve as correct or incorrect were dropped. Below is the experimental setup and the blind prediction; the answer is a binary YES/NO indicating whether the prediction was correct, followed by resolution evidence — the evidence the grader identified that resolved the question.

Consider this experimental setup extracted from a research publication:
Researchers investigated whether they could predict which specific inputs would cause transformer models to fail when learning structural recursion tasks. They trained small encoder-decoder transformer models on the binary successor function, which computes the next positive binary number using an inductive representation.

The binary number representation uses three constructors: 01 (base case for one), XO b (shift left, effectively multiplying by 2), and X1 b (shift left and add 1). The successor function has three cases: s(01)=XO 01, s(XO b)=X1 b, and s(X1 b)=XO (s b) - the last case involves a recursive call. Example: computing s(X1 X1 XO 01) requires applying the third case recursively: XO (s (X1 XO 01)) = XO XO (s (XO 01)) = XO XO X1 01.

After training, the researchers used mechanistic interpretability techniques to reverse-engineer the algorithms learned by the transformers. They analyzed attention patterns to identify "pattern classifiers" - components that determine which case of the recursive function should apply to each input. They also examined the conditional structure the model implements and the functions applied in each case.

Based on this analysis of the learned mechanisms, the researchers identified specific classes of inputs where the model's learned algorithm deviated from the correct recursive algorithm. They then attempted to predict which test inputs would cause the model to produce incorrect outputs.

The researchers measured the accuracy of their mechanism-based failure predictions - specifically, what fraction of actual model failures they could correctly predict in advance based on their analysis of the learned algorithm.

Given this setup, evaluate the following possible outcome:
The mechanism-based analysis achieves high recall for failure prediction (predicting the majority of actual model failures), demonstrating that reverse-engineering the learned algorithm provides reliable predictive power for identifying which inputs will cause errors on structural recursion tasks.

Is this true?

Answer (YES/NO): YES